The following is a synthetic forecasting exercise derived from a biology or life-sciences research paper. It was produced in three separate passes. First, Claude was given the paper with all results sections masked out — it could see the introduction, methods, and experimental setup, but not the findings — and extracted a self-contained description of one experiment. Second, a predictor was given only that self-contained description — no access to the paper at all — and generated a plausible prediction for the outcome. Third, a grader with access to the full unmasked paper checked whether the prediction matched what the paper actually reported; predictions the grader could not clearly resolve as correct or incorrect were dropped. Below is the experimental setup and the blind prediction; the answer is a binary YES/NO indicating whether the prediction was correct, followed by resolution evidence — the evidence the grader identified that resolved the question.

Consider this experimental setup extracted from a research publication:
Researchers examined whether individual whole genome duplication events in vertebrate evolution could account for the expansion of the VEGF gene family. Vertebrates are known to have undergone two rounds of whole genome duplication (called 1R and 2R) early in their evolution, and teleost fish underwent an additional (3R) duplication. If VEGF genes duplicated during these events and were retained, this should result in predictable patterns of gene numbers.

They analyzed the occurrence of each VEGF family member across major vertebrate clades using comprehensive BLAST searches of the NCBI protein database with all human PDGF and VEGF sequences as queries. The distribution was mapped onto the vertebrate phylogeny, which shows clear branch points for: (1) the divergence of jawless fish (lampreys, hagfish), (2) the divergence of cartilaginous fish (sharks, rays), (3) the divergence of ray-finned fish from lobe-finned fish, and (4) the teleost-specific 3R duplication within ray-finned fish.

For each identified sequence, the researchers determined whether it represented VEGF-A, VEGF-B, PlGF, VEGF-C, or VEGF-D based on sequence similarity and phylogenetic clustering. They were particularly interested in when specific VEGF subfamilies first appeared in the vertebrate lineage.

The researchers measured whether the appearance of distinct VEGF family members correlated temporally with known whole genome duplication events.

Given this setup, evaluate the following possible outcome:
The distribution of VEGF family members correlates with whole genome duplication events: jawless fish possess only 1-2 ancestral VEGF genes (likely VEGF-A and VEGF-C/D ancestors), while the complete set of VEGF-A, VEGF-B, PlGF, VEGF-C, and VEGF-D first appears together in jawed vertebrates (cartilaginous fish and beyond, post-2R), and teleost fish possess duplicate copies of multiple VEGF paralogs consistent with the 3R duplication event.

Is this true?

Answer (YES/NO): NO